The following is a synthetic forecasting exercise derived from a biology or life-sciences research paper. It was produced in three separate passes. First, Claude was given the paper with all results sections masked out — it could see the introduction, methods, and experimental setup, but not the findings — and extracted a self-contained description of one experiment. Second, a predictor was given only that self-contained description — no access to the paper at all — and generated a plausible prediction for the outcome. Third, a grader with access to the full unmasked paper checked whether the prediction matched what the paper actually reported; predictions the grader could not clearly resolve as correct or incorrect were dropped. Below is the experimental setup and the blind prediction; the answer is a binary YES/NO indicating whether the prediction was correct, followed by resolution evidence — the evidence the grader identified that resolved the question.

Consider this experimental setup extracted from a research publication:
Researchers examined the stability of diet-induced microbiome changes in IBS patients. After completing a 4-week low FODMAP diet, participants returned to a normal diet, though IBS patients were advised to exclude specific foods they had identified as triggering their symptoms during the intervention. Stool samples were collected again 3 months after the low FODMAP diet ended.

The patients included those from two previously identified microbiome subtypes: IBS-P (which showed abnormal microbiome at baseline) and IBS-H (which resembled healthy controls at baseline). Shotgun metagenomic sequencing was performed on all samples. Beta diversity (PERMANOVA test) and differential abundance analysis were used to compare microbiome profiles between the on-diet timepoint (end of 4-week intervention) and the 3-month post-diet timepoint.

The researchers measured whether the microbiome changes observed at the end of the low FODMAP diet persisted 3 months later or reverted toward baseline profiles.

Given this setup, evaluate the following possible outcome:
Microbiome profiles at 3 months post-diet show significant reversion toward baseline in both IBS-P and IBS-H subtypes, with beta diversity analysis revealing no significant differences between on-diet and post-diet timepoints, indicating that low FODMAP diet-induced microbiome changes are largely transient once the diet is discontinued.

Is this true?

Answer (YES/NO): NO